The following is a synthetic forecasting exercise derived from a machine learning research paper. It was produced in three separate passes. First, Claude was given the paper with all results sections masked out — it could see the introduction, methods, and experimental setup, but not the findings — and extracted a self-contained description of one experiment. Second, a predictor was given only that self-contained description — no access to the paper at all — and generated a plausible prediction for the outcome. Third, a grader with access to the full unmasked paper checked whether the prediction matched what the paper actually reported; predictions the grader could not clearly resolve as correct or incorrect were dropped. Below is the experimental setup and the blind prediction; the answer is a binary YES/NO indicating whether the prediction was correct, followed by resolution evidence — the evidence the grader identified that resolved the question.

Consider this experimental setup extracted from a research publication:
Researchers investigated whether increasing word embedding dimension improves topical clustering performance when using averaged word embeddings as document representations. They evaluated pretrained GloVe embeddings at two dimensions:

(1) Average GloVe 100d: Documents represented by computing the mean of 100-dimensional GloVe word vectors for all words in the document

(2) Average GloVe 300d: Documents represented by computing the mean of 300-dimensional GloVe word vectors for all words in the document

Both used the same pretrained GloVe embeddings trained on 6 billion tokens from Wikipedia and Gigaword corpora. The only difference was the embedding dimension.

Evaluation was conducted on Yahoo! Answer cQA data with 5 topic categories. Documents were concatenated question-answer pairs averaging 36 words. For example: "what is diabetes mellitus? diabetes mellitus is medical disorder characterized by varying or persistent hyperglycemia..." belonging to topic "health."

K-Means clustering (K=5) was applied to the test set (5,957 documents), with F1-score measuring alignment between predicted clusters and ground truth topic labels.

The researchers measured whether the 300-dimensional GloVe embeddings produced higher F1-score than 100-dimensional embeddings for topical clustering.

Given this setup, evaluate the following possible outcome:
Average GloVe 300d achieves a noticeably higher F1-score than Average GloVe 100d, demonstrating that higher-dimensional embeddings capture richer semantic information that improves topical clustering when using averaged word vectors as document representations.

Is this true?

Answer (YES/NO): NO